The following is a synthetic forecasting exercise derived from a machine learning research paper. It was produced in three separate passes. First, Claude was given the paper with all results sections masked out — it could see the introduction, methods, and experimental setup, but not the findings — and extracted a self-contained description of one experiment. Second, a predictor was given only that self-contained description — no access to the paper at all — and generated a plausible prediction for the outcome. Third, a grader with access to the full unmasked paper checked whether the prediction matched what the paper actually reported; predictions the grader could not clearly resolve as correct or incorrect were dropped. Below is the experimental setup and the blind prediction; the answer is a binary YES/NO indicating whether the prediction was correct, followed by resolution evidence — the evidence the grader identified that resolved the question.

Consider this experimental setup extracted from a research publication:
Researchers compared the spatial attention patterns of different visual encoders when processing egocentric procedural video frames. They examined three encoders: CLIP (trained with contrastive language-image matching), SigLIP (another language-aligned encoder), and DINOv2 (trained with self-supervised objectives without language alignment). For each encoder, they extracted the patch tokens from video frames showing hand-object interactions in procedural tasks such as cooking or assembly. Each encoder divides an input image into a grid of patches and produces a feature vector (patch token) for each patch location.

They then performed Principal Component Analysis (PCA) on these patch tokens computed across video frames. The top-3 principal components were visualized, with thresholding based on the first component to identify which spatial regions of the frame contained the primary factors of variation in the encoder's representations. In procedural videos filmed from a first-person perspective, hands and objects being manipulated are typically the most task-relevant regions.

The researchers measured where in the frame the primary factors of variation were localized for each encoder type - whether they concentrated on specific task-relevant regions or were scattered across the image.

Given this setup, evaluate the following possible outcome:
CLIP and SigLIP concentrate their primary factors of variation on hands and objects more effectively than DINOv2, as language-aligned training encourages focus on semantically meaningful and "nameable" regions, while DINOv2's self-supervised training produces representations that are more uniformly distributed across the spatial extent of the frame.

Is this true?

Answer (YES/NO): NO